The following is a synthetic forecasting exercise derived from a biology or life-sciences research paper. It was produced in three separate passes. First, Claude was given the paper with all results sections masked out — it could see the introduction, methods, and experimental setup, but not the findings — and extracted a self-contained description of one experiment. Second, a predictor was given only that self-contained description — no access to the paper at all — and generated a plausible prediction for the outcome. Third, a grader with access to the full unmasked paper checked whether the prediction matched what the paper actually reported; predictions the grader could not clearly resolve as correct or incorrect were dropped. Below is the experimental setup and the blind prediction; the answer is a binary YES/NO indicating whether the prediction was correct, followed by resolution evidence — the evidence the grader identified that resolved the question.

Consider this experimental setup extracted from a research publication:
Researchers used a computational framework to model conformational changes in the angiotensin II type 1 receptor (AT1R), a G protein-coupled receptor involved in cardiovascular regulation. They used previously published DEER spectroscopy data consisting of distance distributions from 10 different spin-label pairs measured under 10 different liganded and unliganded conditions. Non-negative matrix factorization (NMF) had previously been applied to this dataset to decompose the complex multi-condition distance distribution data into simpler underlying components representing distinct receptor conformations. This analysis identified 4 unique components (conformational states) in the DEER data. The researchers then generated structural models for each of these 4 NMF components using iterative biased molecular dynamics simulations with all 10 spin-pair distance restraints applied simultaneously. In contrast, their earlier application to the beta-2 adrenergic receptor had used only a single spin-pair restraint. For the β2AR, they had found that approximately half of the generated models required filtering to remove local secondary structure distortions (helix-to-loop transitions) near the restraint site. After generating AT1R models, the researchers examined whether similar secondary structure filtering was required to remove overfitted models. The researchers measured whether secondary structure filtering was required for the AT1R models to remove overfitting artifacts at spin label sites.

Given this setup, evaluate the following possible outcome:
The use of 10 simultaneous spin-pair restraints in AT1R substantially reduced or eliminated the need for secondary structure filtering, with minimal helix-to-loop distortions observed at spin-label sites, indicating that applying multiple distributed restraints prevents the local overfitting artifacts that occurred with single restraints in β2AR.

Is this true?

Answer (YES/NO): YES